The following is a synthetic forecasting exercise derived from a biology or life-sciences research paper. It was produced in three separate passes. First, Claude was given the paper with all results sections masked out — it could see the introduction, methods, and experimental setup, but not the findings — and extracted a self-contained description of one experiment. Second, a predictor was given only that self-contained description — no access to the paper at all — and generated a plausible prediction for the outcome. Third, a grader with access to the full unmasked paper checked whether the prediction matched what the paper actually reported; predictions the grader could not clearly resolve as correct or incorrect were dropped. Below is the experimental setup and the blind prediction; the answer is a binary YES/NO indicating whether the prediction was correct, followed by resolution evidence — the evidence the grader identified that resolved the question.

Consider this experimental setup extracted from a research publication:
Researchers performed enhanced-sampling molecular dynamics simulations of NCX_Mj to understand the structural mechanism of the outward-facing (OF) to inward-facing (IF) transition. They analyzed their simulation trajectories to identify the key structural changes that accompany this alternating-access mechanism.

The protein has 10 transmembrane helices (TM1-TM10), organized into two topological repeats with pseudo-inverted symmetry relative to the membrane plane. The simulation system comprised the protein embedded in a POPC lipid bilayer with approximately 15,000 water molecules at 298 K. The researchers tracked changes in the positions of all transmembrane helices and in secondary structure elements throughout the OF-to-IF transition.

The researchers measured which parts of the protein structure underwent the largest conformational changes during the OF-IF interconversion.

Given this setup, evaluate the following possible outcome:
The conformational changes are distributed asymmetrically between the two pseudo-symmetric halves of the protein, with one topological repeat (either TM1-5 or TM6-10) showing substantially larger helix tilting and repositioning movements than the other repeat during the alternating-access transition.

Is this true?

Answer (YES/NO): NO